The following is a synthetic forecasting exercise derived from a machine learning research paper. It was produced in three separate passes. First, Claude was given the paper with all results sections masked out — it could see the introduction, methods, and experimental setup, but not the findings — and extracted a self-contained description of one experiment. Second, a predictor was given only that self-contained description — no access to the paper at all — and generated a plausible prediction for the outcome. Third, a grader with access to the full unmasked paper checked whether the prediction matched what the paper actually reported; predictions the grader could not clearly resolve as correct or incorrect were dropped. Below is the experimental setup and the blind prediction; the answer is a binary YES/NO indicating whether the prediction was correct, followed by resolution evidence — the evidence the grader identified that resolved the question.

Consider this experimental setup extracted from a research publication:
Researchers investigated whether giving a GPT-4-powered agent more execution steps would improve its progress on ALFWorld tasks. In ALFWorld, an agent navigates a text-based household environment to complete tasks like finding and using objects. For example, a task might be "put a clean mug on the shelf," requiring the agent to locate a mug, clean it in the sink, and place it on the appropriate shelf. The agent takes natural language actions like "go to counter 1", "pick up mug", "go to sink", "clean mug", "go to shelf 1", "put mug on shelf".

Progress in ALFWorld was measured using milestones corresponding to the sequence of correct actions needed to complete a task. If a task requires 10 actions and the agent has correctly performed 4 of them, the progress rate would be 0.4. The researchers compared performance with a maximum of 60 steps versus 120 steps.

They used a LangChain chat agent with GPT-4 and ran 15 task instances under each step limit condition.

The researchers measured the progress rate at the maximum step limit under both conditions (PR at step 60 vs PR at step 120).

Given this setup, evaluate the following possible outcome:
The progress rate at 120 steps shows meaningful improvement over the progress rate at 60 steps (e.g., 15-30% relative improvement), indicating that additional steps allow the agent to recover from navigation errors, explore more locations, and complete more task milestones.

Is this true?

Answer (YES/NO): NO